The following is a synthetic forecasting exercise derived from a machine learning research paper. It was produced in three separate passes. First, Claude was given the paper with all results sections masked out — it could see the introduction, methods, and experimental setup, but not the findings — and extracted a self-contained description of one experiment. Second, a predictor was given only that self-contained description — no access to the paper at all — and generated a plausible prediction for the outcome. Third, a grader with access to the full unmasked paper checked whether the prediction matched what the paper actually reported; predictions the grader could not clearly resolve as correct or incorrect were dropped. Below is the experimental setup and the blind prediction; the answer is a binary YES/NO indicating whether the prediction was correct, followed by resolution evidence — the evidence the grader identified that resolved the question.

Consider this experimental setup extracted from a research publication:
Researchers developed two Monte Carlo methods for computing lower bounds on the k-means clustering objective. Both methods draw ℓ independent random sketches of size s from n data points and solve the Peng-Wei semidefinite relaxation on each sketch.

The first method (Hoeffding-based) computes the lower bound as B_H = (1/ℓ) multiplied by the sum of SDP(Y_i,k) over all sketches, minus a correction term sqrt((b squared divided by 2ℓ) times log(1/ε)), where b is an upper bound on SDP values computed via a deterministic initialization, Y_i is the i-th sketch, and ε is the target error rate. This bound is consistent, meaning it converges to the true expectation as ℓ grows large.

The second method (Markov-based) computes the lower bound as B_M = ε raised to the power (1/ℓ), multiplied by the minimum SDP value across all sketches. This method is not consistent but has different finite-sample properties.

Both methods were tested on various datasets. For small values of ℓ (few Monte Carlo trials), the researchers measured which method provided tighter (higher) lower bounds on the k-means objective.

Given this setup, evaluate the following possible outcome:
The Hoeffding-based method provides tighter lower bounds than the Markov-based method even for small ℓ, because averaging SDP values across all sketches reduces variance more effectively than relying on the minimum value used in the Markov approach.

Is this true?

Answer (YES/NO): NO